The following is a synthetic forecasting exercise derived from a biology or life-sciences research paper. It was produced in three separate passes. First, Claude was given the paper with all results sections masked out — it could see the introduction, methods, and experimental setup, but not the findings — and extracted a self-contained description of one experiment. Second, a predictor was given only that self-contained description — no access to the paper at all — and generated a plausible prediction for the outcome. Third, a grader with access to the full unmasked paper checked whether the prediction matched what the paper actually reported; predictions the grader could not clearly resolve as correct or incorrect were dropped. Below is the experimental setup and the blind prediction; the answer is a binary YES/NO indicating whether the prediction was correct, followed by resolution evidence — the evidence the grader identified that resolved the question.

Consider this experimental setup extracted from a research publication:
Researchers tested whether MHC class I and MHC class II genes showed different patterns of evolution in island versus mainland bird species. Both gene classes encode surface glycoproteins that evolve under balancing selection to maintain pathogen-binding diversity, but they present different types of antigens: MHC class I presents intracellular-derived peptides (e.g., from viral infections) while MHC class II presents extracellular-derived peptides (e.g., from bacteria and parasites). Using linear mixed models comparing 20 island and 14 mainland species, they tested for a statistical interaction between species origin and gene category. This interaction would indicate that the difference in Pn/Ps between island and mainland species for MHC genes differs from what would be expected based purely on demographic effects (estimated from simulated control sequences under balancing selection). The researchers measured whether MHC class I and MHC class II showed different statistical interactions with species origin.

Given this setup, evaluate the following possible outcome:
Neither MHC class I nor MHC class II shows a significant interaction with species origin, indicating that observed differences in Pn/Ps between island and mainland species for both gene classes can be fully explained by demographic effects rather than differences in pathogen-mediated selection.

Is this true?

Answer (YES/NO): NO